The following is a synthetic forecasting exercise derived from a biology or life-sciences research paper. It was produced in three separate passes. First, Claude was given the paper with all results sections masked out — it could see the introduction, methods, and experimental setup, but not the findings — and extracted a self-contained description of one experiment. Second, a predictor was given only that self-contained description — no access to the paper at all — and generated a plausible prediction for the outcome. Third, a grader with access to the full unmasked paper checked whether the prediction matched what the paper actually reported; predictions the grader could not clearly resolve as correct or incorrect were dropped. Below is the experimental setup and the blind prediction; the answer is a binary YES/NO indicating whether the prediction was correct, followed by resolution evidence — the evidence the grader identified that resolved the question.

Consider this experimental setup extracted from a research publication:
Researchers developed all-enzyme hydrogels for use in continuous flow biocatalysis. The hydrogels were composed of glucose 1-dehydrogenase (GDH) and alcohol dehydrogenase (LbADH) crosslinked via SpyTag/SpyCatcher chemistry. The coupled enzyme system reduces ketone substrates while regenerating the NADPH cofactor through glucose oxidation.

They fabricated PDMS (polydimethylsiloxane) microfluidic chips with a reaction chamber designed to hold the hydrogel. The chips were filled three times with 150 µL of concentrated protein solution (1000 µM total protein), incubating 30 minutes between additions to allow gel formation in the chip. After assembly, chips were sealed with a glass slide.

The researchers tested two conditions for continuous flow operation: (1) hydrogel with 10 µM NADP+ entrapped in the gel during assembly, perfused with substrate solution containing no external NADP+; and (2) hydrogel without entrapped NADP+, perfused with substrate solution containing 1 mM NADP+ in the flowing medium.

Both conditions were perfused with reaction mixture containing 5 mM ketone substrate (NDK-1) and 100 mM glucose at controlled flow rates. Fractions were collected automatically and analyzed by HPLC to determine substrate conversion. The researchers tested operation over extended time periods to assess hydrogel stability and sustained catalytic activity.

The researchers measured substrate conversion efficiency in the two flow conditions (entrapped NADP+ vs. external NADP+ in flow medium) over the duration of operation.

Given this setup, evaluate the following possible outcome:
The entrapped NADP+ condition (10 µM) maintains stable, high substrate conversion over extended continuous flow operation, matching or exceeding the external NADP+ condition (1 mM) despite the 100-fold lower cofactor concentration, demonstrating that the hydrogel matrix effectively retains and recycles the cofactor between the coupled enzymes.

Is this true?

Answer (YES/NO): NO